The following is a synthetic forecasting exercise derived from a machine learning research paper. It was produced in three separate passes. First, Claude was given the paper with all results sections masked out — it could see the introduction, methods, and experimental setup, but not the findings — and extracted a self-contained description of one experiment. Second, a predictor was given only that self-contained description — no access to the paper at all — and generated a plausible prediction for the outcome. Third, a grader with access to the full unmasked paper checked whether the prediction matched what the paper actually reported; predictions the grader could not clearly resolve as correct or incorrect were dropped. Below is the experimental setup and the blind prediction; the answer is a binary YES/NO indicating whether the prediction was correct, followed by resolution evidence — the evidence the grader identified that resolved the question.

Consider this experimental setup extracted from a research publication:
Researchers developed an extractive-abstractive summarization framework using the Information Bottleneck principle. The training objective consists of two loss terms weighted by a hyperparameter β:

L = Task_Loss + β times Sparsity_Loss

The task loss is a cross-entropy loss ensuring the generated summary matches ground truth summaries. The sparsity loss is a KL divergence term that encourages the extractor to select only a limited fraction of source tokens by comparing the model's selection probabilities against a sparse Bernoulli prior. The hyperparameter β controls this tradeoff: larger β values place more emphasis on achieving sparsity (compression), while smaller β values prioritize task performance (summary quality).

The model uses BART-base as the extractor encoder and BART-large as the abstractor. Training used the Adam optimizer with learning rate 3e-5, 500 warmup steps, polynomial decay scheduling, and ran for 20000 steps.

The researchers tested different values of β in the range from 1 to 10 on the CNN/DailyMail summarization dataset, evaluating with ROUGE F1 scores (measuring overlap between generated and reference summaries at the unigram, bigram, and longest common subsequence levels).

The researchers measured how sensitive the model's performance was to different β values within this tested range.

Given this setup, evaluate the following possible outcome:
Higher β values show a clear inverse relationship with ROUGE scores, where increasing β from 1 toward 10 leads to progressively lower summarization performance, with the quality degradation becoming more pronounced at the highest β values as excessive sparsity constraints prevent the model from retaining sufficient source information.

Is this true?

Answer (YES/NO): NO